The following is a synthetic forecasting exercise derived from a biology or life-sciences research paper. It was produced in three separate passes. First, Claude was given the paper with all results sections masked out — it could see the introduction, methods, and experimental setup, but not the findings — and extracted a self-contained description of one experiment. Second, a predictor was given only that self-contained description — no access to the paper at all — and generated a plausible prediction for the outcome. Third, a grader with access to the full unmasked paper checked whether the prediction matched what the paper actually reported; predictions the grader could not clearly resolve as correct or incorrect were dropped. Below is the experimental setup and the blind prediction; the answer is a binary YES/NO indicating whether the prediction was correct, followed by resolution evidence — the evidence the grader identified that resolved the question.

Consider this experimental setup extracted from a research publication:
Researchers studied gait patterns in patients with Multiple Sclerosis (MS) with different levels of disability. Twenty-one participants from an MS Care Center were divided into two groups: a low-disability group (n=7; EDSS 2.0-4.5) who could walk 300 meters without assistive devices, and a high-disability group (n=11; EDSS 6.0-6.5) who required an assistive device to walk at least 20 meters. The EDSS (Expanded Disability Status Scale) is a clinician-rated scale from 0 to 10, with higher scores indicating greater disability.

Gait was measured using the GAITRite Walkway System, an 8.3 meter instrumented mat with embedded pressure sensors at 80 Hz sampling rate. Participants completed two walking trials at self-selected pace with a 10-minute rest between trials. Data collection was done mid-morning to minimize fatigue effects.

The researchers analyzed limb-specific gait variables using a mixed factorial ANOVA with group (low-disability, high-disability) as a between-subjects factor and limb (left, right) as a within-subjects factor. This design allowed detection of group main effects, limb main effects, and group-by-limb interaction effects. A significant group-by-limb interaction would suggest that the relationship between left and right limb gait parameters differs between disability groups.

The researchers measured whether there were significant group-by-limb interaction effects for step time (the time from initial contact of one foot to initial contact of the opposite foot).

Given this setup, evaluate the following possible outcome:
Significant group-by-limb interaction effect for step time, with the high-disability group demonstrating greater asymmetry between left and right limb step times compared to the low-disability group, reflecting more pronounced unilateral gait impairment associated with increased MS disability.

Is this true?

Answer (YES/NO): NO